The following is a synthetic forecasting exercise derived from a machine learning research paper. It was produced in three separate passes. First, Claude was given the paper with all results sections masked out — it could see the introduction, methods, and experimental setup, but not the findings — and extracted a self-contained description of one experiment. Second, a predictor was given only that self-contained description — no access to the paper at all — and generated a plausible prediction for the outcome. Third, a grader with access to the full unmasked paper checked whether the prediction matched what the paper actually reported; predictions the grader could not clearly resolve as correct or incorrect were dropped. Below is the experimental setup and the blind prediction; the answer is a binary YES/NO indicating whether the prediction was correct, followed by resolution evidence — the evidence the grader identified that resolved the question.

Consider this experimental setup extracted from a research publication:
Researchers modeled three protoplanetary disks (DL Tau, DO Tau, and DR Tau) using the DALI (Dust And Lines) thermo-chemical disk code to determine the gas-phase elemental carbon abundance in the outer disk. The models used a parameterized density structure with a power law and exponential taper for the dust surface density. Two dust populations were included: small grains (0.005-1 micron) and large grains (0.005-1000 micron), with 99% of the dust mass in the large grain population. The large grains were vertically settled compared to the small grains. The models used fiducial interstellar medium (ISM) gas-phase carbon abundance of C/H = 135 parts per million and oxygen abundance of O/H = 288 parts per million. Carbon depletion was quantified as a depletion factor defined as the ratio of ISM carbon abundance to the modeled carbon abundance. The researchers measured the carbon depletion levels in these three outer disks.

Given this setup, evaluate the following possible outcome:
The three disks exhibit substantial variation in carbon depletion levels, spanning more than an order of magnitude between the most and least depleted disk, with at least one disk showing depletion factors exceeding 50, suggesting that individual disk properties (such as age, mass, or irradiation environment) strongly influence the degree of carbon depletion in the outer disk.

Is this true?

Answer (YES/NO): YES